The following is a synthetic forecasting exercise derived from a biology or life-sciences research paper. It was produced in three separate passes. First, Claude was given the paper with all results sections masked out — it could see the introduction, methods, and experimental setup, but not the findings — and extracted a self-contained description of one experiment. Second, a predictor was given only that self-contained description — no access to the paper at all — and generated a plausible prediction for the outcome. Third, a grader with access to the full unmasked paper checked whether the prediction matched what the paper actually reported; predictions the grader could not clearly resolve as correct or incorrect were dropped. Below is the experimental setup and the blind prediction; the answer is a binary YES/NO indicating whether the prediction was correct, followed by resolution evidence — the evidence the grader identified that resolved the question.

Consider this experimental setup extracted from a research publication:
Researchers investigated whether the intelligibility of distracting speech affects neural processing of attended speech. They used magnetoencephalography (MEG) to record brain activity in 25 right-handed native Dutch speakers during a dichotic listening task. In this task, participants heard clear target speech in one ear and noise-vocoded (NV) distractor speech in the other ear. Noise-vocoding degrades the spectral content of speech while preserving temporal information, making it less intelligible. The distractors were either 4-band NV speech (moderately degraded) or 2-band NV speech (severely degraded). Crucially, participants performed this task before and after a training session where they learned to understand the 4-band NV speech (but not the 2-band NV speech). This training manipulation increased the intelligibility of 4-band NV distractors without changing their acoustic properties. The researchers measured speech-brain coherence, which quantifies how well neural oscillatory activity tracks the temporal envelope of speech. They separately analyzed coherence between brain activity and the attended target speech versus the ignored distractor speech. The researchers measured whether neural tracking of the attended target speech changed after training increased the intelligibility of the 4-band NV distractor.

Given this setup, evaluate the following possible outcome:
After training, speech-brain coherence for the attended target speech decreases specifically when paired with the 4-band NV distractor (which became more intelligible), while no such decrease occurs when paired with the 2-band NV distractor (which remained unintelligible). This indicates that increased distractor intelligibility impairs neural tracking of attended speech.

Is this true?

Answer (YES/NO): YES